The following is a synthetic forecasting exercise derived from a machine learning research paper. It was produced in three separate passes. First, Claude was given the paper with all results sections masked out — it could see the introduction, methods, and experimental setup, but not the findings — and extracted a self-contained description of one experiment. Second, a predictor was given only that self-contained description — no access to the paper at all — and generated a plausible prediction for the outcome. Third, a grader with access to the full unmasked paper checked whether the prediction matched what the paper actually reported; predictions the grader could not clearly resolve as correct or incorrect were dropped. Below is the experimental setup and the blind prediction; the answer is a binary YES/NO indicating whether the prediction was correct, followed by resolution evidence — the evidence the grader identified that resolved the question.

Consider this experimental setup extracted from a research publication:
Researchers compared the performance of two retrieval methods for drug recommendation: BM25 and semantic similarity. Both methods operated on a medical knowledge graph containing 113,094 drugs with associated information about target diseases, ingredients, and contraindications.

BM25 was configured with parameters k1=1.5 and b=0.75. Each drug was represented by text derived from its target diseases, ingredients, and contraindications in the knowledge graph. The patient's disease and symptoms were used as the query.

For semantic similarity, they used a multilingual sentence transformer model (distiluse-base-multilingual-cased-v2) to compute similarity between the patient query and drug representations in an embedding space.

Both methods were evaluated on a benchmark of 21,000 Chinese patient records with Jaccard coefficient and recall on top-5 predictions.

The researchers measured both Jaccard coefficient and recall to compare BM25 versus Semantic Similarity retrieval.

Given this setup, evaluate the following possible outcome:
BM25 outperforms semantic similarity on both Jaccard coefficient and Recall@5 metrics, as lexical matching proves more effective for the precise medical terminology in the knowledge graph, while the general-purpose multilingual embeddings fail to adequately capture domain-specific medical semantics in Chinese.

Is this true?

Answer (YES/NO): NO